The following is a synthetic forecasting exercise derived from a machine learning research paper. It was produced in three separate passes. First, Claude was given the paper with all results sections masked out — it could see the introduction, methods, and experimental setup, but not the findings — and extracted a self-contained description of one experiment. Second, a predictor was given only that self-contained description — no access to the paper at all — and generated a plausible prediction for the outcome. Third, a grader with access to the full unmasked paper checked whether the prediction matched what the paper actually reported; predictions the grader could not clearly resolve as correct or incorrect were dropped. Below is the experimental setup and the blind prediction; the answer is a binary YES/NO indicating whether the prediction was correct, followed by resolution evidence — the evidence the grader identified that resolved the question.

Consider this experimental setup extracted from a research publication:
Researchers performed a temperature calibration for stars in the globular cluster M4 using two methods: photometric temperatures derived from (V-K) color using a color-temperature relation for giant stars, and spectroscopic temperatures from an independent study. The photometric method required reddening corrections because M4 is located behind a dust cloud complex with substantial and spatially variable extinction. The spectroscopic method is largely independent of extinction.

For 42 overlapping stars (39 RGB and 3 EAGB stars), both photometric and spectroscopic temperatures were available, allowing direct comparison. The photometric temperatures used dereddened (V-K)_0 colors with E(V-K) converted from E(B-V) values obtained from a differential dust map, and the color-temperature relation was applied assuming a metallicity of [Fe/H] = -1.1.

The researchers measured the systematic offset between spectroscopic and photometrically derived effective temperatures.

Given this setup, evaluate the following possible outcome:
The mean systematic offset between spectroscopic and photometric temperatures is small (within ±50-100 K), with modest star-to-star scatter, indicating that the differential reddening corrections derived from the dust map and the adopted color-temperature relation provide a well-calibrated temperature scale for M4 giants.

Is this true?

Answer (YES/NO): NO